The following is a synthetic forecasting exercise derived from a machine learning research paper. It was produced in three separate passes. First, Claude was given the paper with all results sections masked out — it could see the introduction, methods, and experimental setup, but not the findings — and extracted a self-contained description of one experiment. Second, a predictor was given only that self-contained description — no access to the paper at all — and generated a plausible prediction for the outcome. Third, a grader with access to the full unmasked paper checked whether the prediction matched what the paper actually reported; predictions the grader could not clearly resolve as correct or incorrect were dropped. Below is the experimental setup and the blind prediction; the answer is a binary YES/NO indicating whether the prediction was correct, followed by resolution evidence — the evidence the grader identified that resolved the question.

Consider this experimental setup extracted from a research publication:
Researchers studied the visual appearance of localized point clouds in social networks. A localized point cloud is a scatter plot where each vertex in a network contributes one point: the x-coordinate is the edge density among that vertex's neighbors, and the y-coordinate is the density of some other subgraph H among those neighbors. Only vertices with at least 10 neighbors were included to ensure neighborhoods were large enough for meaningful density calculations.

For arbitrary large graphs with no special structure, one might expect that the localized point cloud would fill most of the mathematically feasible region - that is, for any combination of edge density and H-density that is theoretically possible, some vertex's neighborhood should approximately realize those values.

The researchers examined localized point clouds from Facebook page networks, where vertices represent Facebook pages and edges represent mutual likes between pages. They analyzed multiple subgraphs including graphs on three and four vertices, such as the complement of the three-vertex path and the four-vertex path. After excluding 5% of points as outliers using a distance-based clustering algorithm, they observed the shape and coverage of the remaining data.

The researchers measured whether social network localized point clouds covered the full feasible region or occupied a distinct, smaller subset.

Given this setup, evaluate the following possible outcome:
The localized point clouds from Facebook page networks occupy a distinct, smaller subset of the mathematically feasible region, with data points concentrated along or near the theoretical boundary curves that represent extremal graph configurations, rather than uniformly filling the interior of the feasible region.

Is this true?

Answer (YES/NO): NO